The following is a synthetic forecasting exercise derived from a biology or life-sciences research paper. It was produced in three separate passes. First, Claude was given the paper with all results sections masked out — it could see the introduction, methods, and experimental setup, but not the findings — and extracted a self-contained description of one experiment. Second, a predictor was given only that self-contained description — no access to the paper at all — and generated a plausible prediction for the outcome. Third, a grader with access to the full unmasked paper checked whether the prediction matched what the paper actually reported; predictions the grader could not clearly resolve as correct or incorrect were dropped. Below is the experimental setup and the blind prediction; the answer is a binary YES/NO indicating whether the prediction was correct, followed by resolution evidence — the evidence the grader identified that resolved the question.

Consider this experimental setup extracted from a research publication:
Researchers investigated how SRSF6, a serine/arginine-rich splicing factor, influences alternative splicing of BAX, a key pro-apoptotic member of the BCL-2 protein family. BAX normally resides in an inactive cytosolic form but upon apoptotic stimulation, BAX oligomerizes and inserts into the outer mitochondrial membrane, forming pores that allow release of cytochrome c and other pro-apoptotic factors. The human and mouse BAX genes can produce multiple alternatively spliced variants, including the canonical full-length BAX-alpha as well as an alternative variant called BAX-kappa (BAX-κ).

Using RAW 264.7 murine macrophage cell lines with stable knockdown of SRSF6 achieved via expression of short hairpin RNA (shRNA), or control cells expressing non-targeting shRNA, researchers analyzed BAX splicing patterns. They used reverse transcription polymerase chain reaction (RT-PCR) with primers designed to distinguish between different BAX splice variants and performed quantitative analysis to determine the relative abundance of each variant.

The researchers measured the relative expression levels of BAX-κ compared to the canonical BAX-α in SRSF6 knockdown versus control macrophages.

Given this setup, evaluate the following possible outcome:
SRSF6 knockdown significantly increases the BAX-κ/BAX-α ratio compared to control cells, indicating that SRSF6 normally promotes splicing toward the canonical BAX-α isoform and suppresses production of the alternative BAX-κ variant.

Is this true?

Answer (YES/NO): YES